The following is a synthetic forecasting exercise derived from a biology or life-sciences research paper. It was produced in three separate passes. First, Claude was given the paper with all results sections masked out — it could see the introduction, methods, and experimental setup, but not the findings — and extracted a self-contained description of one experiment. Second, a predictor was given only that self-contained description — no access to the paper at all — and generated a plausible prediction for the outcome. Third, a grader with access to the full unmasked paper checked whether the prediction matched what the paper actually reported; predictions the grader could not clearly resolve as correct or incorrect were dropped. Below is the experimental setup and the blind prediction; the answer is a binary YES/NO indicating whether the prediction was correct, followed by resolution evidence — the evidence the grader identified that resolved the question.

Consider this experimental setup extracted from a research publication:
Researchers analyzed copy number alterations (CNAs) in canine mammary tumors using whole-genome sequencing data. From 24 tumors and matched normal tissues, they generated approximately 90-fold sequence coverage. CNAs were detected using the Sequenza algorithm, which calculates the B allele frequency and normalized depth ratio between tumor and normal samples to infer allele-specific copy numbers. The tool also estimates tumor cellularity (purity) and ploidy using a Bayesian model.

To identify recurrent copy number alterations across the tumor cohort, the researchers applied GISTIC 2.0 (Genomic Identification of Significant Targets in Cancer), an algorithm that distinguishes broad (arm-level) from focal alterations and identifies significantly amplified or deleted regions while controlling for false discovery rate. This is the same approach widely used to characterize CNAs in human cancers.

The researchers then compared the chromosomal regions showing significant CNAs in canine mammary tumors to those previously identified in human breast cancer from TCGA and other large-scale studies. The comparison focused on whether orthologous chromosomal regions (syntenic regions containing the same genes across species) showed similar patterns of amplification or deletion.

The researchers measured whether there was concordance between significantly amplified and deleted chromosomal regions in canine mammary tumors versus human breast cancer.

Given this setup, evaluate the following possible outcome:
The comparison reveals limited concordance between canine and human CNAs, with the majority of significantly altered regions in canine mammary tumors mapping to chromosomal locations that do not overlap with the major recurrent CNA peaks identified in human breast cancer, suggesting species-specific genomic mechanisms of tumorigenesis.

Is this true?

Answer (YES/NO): NO